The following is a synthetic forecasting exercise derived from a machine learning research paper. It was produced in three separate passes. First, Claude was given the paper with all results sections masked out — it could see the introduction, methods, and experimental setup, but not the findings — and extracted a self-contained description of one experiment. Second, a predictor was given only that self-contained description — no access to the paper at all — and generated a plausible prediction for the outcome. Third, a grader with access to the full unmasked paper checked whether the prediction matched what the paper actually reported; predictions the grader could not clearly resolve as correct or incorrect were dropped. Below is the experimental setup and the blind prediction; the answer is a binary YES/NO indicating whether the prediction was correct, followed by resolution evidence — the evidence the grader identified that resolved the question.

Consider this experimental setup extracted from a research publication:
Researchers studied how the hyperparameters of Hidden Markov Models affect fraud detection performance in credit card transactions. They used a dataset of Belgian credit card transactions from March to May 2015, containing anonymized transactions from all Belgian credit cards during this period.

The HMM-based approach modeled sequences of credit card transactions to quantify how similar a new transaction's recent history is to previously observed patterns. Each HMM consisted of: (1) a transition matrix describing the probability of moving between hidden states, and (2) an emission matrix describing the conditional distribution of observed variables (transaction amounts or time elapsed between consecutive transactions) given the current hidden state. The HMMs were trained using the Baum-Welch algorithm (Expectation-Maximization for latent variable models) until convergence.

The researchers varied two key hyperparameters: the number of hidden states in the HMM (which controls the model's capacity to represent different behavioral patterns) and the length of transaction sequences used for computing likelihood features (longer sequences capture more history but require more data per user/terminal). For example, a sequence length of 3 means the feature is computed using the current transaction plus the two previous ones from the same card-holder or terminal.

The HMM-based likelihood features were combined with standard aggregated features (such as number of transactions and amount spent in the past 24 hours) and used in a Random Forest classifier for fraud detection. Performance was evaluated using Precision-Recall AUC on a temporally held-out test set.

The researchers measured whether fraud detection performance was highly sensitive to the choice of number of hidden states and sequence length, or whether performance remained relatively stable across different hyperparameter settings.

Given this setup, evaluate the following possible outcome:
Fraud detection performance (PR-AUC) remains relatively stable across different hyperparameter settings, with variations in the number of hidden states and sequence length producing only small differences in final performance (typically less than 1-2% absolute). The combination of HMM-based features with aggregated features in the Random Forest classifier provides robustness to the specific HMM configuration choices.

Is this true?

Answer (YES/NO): NO